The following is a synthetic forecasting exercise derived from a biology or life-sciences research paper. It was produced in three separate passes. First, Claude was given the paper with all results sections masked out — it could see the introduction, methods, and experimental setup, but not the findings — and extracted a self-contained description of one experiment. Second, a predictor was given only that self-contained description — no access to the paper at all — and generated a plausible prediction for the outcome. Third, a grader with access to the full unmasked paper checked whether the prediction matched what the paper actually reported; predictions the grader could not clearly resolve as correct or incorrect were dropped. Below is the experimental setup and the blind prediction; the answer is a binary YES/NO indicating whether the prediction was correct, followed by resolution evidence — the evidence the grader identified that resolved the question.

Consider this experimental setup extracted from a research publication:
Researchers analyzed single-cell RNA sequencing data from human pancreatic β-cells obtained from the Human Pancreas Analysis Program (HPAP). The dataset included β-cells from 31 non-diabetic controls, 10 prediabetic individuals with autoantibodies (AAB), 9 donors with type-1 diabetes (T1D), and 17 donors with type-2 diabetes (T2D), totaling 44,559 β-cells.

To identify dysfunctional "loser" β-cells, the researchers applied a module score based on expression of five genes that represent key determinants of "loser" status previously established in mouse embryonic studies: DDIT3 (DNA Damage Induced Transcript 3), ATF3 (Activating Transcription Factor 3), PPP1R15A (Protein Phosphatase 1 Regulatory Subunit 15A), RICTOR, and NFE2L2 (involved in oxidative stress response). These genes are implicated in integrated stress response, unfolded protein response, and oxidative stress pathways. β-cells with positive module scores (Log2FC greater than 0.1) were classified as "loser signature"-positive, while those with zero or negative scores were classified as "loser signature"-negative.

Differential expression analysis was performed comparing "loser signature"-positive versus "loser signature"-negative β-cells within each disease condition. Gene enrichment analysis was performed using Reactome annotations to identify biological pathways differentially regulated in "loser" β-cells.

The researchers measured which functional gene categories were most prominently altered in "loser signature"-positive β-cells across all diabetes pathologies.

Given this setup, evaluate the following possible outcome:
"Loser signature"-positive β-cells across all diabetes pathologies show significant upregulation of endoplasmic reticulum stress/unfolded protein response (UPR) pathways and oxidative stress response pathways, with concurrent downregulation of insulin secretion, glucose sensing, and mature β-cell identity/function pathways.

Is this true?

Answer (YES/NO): NO